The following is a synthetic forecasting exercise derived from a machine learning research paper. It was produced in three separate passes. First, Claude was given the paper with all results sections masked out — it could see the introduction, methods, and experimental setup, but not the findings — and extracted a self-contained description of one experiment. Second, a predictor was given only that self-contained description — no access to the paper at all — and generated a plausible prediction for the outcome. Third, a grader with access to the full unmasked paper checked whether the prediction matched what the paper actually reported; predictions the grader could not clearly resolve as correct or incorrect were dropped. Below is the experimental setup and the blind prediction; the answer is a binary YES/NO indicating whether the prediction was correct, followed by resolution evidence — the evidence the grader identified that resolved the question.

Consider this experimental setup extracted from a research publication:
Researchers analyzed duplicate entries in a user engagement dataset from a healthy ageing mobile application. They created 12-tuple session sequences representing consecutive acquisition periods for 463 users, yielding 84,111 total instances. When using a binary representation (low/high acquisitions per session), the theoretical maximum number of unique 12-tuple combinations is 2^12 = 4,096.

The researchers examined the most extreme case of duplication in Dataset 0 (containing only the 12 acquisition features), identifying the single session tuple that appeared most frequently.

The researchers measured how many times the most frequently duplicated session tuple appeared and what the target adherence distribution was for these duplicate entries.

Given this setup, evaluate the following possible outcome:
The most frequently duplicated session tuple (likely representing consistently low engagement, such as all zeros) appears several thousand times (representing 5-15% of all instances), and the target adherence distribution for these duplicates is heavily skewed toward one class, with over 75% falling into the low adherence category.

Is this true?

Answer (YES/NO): NO